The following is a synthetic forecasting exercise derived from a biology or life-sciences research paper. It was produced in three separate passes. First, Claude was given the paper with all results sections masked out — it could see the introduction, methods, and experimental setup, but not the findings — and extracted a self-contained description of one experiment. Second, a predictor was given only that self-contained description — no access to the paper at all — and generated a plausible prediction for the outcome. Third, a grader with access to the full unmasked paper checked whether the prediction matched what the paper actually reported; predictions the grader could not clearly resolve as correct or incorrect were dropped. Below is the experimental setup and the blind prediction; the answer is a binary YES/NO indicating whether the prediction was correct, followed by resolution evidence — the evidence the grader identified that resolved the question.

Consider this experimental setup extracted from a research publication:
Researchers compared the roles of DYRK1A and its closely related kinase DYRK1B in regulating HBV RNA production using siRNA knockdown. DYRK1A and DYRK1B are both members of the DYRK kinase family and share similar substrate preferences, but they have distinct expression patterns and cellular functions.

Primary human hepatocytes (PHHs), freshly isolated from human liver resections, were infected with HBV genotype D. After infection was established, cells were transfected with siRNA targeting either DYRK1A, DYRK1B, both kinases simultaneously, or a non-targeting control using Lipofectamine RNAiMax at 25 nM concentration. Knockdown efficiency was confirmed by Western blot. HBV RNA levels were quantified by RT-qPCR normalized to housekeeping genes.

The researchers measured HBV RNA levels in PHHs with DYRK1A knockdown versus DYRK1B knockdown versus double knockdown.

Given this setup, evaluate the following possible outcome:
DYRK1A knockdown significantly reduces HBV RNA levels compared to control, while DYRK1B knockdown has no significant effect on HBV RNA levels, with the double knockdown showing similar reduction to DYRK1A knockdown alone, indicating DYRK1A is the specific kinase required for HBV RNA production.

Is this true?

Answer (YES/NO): NO